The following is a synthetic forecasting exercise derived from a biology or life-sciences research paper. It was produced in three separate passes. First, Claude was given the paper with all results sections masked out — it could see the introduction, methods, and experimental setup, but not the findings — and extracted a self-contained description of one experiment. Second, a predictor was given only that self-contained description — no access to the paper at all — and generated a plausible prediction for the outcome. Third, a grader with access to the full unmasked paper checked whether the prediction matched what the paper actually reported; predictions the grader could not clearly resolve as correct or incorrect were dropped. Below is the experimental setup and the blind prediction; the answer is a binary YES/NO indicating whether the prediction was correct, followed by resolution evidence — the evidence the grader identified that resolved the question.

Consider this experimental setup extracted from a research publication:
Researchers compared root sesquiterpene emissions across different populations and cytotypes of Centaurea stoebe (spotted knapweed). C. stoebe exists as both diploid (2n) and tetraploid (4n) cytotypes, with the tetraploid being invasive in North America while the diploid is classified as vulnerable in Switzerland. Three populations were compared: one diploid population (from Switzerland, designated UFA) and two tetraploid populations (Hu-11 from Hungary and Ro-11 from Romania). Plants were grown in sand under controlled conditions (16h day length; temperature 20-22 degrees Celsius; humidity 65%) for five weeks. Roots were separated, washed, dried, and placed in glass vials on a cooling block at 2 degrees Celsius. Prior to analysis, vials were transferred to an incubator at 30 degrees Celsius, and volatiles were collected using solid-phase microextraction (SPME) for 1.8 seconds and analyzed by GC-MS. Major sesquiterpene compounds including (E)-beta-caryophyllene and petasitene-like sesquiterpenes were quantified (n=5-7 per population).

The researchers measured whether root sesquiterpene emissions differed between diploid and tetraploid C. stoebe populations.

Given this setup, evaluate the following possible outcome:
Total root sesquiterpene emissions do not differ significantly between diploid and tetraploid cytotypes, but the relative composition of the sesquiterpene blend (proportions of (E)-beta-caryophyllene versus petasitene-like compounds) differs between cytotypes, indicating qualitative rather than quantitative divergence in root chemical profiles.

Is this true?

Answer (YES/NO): NO